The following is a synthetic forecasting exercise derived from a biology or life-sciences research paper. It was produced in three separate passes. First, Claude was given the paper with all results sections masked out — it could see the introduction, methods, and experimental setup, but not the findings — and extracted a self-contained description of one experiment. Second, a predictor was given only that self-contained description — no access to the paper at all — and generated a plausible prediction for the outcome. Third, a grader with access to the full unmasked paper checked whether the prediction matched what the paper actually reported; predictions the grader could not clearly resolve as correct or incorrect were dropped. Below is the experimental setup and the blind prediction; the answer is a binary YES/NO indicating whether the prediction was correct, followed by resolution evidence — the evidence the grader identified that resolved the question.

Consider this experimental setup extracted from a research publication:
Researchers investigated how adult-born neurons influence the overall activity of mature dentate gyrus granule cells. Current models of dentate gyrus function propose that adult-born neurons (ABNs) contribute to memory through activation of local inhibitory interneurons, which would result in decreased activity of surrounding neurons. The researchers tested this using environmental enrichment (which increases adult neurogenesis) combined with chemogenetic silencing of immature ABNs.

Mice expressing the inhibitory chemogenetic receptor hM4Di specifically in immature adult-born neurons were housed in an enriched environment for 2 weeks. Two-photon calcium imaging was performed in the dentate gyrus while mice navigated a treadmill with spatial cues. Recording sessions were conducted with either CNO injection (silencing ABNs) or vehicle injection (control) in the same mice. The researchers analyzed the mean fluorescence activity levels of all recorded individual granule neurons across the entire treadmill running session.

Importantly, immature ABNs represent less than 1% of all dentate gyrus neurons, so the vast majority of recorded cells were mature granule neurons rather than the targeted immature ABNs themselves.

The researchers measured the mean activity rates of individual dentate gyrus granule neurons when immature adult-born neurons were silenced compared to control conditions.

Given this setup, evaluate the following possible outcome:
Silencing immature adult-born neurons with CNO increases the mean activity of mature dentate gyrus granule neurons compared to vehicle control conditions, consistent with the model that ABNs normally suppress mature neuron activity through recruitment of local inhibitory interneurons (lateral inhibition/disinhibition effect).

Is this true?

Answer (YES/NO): NO